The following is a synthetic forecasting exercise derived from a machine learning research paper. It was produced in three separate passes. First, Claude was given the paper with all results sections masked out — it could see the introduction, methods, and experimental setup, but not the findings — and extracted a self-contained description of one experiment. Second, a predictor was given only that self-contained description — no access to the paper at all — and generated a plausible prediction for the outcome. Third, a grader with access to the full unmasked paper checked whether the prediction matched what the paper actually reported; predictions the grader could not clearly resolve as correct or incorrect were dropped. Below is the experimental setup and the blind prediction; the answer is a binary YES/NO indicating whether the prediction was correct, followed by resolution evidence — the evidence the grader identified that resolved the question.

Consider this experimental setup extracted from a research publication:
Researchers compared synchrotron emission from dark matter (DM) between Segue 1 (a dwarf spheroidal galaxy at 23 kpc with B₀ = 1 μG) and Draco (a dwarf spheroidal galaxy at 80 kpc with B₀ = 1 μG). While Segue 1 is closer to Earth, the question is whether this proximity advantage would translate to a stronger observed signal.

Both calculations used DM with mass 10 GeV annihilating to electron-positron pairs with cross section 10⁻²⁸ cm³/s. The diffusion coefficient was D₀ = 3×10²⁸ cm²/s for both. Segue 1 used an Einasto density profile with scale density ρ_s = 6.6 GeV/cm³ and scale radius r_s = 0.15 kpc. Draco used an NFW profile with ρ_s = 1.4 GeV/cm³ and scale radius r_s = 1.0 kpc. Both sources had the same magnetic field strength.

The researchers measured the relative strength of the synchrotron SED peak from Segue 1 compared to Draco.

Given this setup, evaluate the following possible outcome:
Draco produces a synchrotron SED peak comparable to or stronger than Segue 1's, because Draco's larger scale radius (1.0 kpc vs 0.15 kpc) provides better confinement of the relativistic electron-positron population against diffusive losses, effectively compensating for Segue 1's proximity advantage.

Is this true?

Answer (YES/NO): YES